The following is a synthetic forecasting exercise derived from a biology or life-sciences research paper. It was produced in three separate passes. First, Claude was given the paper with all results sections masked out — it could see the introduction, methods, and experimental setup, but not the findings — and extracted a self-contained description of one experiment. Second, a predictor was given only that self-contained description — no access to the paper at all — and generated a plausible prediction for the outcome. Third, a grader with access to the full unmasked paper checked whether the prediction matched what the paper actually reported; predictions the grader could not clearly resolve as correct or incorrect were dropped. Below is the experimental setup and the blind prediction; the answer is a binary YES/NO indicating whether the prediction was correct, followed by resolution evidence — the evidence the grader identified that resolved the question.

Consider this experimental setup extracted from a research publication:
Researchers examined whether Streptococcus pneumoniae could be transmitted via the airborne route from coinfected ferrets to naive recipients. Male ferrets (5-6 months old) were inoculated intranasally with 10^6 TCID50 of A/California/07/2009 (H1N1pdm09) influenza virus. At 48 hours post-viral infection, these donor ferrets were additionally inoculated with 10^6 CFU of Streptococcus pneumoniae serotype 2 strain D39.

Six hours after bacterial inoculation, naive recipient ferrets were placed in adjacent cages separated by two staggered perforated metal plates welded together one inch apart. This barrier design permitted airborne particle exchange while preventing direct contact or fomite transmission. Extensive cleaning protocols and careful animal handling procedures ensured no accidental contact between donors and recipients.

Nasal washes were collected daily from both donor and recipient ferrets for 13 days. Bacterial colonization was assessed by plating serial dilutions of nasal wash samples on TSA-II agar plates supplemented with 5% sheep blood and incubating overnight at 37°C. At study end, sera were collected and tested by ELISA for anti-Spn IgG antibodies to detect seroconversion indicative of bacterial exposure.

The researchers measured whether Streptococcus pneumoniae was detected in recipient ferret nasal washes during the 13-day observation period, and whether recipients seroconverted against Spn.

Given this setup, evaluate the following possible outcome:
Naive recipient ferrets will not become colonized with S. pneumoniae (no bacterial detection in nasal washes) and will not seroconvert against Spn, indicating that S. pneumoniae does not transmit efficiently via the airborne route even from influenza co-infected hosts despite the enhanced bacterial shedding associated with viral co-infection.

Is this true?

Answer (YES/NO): YES